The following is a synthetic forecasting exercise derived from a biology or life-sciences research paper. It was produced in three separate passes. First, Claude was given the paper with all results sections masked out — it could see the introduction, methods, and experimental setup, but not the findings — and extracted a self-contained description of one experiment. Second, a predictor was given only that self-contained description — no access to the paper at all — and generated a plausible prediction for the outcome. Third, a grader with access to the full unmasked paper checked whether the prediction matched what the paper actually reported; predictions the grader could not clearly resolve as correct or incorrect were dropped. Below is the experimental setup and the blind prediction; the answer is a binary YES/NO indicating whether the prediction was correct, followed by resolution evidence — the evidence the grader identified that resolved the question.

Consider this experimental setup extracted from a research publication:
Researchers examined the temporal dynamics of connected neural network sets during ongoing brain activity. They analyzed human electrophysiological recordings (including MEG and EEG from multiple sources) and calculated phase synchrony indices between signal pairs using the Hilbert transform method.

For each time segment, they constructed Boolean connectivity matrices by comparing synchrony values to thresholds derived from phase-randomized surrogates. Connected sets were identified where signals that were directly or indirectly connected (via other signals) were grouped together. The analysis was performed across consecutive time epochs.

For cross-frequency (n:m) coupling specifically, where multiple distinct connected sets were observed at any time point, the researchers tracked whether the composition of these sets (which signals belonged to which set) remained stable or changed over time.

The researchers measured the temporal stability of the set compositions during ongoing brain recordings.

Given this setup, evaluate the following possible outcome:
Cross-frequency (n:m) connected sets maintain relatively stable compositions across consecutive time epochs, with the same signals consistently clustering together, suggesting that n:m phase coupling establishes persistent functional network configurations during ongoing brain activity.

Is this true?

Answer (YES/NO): NO